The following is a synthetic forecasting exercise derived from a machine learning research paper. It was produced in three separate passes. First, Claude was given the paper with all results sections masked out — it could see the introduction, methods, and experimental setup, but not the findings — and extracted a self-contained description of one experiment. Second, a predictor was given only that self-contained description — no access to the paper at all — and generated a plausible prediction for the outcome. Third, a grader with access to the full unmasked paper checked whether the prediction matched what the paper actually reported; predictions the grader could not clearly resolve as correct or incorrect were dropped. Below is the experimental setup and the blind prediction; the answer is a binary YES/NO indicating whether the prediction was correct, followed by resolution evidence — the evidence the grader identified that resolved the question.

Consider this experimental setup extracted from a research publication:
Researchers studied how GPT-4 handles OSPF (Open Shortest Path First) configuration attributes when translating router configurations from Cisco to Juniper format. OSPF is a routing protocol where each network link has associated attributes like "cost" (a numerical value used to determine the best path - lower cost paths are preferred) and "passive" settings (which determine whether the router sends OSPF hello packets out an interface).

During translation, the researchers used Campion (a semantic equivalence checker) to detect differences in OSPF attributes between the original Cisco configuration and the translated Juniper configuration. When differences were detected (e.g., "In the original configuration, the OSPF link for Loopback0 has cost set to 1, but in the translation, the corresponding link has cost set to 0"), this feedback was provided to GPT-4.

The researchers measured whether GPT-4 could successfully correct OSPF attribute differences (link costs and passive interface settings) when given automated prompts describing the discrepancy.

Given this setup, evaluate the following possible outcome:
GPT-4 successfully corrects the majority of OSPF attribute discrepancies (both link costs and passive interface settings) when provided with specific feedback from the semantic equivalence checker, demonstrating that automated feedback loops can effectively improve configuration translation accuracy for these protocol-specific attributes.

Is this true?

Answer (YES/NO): YES